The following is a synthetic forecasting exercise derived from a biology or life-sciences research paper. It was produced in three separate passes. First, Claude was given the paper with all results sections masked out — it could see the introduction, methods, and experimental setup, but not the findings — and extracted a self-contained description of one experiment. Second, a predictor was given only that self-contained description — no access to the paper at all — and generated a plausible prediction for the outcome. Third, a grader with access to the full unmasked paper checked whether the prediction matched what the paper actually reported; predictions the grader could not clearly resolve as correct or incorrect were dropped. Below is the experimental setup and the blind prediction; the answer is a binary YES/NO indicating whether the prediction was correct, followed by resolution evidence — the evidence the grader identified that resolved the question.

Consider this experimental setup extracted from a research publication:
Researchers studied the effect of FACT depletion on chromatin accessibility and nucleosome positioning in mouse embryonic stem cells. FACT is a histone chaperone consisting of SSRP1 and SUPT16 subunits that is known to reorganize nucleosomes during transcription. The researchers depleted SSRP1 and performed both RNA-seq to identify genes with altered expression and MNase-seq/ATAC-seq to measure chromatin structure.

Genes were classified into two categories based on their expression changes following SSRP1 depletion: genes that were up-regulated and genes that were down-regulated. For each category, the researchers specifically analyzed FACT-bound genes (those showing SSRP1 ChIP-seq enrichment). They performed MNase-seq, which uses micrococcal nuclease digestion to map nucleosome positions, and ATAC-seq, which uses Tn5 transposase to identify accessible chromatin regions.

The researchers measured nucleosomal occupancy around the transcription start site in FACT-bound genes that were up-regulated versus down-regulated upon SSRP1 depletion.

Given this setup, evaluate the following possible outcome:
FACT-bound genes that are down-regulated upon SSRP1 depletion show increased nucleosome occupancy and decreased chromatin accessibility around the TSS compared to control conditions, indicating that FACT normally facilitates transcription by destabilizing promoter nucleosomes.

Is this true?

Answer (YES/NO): NO